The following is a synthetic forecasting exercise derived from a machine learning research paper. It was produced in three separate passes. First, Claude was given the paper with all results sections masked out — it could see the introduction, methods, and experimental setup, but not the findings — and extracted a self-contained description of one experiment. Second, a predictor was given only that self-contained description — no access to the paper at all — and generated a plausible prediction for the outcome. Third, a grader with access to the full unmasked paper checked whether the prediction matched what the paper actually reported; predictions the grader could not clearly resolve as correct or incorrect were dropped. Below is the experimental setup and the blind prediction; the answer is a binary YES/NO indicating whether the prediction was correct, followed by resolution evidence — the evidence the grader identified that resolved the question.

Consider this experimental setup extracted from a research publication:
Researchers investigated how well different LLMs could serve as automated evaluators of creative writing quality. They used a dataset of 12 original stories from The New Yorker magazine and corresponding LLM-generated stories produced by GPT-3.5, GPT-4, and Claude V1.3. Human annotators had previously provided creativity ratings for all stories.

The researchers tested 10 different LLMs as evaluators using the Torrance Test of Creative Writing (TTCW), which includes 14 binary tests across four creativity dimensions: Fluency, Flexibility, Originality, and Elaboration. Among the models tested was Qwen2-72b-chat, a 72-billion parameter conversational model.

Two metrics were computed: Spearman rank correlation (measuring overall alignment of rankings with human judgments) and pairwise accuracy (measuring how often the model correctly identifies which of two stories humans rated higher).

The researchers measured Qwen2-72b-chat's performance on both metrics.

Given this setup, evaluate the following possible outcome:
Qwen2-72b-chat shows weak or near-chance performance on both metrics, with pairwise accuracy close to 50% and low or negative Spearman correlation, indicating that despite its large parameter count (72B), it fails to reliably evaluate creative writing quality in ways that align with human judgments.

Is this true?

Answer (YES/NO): NO